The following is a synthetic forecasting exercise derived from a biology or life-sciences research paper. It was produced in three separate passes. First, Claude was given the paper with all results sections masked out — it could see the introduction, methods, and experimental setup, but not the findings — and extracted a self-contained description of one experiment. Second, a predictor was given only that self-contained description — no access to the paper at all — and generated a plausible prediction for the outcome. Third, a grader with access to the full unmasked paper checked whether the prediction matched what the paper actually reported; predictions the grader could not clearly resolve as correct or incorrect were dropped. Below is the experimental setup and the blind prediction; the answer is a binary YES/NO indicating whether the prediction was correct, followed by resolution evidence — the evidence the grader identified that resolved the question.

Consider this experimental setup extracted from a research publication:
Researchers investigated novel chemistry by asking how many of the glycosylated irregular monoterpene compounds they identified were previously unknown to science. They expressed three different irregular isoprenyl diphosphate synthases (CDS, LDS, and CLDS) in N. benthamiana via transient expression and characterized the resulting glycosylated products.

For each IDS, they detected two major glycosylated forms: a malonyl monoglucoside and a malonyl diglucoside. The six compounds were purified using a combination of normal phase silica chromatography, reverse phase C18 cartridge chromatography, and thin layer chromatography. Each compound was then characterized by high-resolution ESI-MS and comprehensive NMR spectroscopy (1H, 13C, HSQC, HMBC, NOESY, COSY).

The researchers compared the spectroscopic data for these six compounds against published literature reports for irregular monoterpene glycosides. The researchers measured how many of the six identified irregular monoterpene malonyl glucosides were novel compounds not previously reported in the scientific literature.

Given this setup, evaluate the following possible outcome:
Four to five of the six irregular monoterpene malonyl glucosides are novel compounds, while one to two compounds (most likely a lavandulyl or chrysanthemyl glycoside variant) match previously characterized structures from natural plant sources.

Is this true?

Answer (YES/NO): YES